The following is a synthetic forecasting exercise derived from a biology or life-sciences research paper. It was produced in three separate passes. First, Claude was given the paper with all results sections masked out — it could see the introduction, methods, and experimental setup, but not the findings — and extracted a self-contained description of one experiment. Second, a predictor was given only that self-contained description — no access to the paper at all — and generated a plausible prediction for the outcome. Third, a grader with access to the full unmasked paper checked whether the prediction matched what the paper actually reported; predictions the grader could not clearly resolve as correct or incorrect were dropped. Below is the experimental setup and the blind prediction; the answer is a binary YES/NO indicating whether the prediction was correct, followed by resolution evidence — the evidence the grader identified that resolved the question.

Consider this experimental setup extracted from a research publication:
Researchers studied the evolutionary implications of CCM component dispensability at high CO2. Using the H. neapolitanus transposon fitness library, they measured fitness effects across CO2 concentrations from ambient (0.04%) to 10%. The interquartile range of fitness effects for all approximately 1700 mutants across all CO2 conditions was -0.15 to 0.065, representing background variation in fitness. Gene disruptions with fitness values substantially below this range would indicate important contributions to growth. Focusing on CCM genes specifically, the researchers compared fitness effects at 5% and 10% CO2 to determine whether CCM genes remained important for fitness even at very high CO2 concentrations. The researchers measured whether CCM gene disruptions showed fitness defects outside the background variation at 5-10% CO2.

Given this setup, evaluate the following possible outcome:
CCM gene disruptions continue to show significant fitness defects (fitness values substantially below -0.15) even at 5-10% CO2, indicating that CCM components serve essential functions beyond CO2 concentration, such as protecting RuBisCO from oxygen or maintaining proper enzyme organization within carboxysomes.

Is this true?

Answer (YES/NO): NO